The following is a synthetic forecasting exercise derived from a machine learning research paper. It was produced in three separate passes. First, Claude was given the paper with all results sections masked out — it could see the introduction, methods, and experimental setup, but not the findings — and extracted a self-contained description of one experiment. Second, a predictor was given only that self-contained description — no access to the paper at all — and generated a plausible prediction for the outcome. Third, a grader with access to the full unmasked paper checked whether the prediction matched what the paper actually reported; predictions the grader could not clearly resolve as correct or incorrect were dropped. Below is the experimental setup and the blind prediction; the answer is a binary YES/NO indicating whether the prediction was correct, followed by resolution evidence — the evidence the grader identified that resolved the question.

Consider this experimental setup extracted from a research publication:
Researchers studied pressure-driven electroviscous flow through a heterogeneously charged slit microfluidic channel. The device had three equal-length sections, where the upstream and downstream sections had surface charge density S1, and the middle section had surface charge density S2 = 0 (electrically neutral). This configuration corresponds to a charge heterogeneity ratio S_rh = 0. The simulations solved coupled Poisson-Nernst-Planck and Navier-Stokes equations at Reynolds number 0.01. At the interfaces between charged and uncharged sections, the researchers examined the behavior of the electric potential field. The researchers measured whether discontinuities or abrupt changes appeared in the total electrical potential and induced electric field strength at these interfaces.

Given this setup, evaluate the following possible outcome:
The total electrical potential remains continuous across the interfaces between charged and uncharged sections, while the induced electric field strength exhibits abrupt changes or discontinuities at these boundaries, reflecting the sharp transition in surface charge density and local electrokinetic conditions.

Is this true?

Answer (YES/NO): YES